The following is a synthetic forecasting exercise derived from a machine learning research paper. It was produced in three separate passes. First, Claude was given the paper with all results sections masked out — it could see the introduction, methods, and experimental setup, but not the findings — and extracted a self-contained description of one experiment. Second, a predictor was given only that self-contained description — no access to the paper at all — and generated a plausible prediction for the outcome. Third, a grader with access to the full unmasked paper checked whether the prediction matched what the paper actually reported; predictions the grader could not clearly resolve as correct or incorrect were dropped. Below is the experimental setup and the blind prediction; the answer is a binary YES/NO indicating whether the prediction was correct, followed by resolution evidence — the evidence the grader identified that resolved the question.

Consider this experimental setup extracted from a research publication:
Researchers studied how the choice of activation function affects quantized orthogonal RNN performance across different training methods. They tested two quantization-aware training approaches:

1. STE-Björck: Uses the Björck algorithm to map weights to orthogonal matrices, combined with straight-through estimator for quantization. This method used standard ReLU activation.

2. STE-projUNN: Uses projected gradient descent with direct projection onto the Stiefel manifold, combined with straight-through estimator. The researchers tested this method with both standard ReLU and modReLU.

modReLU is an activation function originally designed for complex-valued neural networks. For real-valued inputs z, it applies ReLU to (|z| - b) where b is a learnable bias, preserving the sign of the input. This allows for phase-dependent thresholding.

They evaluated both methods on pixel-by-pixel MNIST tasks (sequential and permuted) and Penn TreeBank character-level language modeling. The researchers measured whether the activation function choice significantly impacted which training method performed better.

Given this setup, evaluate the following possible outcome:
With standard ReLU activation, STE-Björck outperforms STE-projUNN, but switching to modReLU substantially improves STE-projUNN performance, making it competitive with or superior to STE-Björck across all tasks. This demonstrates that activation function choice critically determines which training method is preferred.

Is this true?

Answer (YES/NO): NO